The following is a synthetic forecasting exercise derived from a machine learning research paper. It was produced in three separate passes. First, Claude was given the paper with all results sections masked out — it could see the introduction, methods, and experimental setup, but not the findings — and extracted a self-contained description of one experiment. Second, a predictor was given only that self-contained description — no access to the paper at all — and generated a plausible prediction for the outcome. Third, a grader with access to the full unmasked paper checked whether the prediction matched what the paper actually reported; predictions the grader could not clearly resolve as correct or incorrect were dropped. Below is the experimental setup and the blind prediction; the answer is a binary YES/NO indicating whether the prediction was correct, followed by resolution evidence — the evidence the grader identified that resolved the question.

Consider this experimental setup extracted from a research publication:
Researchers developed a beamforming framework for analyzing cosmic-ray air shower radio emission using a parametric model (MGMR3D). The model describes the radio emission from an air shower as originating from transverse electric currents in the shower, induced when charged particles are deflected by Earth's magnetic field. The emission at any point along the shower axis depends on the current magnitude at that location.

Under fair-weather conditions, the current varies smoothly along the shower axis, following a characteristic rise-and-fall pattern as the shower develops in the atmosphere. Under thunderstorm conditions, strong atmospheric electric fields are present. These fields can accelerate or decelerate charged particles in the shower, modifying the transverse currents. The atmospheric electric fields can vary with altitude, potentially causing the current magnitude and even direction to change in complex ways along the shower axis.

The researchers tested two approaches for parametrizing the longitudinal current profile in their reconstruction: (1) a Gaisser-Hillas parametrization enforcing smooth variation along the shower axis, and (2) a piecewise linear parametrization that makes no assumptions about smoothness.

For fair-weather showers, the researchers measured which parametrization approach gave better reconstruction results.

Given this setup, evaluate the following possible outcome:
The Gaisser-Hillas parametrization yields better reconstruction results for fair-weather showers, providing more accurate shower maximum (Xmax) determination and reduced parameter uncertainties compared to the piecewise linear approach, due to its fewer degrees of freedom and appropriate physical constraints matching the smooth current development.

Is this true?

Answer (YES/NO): NO